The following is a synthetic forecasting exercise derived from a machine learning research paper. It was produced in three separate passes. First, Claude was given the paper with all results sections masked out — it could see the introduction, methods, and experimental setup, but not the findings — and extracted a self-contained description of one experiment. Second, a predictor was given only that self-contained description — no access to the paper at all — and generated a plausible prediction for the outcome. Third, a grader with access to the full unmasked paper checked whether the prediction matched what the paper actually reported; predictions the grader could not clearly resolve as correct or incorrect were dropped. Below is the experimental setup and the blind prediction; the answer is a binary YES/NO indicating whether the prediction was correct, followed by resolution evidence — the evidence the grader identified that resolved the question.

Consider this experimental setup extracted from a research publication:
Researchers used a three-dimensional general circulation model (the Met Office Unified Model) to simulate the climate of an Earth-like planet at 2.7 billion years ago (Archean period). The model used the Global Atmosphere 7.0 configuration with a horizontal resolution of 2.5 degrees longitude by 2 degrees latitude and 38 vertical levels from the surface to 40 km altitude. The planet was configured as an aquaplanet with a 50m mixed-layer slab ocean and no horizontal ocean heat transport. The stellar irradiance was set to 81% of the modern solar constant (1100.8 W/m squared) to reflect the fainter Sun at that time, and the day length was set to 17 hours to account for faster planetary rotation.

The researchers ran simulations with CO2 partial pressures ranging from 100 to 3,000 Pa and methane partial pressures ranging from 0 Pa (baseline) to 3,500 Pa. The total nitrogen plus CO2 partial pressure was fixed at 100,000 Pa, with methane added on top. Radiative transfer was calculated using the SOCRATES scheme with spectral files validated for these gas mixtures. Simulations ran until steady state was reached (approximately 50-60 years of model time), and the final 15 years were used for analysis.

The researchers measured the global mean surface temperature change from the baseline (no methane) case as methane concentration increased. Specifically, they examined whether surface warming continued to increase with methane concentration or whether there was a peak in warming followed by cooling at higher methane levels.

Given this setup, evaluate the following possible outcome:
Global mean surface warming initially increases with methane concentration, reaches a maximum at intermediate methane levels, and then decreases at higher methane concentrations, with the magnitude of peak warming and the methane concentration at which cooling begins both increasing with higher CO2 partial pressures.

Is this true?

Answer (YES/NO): YES